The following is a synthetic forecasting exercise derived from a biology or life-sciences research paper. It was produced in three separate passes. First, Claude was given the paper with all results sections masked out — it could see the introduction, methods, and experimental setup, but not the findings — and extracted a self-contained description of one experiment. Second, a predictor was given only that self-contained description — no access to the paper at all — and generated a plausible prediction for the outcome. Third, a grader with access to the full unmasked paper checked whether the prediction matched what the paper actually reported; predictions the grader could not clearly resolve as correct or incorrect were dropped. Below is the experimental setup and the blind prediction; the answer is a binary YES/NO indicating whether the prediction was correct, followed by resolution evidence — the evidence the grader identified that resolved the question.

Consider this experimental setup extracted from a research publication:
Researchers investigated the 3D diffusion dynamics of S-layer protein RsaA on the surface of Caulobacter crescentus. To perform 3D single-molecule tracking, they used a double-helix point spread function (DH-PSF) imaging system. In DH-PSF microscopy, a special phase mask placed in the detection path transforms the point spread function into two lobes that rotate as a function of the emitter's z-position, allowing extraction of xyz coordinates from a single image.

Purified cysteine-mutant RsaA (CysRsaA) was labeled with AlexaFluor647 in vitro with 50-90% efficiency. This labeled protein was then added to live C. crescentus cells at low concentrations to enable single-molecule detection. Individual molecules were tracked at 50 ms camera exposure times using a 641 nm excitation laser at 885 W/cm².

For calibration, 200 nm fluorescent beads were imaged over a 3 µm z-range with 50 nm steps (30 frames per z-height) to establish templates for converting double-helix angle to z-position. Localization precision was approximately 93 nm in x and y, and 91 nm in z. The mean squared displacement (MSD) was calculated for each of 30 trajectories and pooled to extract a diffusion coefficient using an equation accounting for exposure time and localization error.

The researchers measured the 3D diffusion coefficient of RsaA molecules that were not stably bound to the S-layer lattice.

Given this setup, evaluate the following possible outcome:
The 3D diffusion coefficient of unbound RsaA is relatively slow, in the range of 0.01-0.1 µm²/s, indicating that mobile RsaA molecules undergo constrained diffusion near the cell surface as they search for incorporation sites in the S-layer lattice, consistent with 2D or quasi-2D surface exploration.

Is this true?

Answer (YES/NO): YES